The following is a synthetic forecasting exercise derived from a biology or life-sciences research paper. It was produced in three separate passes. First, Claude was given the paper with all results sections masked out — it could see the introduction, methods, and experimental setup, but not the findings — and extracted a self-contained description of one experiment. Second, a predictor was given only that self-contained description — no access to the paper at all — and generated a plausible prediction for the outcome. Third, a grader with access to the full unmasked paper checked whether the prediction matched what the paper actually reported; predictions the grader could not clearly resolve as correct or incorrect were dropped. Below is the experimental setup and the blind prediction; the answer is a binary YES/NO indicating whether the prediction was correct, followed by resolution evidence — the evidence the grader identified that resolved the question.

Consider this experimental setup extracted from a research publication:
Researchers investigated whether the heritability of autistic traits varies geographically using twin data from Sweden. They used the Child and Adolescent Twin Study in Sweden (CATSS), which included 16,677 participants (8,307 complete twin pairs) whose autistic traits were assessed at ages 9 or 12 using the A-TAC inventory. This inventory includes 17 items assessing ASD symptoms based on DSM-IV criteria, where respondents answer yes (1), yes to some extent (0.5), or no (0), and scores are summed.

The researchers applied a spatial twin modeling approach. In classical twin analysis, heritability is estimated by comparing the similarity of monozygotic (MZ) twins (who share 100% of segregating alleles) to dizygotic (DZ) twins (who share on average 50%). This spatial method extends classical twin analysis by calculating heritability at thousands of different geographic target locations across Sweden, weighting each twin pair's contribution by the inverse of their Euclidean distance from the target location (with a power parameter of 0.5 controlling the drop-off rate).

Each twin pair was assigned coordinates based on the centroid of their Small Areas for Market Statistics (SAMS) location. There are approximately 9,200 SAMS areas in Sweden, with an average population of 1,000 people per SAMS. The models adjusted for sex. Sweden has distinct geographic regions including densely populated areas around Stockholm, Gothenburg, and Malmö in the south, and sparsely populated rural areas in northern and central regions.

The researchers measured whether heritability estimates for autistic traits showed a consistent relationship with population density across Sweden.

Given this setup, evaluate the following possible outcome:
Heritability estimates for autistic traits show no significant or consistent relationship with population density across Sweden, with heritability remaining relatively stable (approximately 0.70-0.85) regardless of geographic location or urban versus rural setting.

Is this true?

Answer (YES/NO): NO